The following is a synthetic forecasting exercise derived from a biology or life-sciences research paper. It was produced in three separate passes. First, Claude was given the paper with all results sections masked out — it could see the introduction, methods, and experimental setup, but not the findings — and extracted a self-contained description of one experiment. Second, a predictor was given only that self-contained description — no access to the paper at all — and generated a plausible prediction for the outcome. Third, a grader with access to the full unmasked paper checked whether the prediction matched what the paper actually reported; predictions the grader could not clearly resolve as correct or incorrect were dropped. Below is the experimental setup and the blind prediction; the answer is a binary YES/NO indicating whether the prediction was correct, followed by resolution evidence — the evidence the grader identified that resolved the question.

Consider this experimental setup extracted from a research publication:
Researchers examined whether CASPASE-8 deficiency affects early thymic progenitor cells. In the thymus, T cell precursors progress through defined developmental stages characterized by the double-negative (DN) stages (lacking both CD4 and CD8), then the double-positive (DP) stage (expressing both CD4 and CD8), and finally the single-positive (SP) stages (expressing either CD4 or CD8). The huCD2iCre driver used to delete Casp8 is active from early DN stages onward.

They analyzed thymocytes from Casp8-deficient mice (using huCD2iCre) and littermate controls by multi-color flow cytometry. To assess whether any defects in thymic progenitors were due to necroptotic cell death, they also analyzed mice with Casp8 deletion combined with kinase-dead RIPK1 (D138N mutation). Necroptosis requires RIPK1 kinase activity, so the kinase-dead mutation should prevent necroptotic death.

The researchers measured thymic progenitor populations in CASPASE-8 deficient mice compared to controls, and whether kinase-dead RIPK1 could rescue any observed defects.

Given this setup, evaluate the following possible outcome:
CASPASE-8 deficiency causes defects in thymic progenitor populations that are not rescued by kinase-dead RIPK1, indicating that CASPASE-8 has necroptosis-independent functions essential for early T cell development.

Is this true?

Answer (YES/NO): NO